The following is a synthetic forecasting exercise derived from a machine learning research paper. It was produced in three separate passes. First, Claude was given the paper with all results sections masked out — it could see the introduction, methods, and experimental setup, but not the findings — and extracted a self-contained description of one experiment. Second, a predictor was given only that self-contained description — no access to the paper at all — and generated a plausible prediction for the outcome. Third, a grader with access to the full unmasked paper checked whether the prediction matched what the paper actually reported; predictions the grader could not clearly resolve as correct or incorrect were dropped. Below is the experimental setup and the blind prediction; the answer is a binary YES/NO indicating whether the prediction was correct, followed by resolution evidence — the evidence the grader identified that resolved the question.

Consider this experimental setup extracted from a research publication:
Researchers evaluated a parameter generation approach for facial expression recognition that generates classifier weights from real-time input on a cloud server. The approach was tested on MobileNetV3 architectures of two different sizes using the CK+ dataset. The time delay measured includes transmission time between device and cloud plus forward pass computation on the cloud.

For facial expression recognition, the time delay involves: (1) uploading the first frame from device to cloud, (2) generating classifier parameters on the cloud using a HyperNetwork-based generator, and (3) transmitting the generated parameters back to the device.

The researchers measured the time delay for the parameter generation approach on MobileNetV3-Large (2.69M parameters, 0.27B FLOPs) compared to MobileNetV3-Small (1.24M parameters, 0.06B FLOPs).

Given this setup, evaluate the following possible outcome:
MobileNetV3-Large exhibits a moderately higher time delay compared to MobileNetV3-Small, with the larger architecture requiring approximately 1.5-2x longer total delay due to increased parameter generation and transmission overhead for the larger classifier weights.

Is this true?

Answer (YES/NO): YES